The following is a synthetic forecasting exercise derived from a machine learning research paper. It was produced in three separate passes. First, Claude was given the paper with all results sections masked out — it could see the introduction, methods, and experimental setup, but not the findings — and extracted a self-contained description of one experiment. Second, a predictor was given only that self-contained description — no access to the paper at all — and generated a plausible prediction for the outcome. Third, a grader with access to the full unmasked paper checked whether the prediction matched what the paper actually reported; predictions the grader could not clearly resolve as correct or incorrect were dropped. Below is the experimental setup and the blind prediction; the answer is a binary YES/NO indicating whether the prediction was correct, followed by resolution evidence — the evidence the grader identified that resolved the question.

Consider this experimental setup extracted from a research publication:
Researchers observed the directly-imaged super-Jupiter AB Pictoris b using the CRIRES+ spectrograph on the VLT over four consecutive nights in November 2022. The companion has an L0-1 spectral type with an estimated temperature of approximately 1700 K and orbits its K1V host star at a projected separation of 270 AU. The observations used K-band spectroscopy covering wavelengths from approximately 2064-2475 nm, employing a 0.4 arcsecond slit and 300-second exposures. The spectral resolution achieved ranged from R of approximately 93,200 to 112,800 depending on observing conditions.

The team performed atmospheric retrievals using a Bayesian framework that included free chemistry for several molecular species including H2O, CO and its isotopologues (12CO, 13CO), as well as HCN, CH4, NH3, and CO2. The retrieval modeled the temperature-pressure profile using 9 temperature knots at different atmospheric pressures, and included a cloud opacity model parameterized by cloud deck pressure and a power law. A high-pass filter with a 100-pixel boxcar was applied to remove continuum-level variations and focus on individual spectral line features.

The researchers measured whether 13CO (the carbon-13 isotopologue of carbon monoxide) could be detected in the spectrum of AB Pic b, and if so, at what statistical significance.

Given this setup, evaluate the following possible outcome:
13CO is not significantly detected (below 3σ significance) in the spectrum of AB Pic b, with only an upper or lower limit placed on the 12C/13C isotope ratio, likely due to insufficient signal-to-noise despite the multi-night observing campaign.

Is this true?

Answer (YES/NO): NO